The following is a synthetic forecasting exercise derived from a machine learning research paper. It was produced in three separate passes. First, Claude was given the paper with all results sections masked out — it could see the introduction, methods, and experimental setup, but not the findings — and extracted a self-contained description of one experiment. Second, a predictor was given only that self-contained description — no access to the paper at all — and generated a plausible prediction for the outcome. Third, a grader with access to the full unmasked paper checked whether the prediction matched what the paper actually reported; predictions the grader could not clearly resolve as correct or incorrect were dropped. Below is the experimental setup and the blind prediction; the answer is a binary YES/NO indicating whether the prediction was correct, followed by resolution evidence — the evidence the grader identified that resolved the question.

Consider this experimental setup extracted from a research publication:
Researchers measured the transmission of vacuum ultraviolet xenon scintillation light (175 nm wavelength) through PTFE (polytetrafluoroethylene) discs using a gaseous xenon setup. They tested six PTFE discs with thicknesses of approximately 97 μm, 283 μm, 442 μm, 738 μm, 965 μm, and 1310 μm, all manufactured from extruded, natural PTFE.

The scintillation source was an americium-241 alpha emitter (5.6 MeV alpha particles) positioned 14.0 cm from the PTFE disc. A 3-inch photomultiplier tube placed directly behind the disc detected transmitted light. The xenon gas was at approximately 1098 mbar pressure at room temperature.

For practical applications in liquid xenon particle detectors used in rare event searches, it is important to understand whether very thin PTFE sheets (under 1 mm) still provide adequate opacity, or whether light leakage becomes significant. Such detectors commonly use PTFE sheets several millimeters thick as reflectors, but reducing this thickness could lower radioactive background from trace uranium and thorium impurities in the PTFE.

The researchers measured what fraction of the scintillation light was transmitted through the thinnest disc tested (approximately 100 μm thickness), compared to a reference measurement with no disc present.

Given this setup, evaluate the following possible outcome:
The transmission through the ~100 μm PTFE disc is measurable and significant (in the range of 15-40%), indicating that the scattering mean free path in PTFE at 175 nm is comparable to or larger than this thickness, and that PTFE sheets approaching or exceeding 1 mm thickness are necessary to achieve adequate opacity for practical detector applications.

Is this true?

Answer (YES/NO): NO